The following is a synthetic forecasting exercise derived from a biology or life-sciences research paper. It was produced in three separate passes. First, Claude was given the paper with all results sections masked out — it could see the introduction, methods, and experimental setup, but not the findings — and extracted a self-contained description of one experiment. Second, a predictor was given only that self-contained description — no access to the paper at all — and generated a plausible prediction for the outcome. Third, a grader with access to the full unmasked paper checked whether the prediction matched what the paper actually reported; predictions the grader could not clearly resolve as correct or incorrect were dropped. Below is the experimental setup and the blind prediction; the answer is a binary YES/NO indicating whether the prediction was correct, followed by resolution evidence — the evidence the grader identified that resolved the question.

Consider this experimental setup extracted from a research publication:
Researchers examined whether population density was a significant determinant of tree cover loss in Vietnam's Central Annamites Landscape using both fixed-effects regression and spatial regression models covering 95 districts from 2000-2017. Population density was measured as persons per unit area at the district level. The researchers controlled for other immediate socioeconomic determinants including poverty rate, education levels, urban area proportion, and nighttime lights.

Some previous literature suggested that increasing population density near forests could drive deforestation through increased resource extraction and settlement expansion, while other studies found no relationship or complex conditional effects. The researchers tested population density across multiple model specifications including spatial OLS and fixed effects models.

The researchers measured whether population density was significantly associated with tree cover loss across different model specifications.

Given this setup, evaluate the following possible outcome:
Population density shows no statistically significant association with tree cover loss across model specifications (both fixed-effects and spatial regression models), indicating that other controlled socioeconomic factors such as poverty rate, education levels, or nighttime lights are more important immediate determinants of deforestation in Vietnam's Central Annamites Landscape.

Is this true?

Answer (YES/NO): YES